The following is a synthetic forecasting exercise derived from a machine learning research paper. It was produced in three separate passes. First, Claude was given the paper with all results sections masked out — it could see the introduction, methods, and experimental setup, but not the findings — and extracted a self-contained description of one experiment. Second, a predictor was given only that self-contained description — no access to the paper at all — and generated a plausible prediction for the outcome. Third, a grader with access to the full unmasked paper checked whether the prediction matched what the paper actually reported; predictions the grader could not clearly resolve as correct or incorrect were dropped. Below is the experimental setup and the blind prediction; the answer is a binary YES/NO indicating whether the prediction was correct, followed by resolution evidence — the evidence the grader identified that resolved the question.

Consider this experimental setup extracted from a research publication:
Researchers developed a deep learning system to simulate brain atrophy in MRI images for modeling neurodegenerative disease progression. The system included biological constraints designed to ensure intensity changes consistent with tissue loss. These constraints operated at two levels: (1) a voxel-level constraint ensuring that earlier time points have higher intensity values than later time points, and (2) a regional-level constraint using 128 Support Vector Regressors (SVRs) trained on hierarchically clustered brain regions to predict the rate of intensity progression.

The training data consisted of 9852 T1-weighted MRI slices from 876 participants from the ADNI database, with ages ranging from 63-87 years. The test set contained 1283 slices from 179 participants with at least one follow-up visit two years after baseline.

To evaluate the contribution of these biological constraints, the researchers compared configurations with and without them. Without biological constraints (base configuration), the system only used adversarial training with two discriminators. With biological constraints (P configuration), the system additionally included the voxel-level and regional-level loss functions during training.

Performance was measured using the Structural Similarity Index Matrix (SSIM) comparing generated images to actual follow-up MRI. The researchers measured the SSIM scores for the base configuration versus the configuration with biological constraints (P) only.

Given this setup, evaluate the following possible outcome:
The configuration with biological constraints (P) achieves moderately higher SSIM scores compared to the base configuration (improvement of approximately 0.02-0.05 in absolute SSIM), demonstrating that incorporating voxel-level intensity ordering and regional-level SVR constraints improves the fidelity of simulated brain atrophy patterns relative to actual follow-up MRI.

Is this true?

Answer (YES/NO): NO